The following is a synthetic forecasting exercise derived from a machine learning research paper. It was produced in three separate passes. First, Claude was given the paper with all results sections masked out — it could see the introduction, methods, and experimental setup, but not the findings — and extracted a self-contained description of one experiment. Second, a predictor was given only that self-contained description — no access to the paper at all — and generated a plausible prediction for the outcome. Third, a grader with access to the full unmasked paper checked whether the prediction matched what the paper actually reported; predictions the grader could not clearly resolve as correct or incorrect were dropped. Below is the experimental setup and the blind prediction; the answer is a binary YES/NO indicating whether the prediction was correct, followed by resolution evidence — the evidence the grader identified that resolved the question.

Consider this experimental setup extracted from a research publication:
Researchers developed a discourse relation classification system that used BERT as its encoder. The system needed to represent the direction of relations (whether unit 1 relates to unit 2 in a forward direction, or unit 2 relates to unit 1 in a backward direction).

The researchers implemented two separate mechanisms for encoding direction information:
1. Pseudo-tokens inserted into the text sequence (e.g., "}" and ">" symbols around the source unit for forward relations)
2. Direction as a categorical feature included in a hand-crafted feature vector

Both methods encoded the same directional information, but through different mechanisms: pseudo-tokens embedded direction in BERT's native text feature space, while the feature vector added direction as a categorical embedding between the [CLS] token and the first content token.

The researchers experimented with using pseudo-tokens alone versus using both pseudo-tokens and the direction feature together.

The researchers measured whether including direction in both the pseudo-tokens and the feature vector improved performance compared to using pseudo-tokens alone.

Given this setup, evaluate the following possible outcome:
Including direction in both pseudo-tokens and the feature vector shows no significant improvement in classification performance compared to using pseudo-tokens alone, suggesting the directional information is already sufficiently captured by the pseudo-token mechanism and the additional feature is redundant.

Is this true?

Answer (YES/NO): NO